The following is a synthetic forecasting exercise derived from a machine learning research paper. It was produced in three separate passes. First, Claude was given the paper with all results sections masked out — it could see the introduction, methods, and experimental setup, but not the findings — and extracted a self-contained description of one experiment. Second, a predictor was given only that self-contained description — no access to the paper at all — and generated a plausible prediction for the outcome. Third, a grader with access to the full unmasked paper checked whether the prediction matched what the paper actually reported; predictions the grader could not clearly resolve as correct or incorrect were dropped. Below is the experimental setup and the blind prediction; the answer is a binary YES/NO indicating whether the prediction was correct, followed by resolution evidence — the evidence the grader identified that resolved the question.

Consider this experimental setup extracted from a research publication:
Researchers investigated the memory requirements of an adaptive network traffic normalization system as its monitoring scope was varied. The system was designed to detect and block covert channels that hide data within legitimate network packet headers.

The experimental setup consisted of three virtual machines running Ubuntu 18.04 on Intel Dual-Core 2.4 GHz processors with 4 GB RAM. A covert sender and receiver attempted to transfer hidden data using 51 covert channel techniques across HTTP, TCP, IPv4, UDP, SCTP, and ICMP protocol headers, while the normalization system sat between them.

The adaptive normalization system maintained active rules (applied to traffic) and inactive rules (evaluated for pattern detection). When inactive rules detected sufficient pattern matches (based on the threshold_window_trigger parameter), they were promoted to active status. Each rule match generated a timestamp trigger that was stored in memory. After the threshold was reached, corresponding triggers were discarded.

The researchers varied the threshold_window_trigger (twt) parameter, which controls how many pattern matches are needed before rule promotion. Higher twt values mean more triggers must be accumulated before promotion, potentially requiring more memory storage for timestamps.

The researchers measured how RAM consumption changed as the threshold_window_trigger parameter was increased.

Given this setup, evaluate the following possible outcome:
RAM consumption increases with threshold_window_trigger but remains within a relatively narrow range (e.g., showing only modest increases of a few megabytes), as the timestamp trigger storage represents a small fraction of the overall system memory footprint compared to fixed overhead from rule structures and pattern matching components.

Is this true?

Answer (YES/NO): NO